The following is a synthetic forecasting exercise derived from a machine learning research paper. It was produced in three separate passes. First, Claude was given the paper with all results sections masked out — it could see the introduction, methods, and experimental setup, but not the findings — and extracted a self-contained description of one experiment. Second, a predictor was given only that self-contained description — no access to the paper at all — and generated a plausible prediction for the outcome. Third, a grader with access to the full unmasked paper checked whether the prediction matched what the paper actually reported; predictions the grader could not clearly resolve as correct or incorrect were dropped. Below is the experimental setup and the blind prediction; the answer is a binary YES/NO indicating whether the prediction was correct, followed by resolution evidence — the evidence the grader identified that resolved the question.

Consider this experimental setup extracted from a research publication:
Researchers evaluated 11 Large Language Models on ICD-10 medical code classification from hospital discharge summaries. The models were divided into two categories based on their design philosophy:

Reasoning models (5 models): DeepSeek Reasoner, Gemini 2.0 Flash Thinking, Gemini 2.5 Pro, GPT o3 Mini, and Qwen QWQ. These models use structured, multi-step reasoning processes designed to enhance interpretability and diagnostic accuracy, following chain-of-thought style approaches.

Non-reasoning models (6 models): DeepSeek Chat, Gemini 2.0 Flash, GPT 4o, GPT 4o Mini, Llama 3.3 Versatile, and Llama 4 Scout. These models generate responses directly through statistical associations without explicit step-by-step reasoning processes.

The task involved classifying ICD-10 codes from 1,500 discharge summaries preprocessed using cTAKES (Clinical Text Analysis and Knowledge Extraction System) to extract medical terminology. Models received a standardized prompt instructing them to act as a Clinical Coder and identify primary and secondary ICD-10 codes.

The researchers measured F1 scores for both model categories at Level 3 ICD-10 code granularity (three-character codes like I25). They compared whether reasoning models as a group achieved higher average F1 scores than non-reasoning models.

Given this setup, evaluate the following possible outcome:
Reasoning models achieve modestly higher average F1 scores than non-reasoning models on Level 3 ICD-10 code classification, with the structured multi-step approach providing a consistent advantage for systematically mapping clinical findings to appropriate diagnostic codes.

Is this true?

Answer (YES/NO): YES